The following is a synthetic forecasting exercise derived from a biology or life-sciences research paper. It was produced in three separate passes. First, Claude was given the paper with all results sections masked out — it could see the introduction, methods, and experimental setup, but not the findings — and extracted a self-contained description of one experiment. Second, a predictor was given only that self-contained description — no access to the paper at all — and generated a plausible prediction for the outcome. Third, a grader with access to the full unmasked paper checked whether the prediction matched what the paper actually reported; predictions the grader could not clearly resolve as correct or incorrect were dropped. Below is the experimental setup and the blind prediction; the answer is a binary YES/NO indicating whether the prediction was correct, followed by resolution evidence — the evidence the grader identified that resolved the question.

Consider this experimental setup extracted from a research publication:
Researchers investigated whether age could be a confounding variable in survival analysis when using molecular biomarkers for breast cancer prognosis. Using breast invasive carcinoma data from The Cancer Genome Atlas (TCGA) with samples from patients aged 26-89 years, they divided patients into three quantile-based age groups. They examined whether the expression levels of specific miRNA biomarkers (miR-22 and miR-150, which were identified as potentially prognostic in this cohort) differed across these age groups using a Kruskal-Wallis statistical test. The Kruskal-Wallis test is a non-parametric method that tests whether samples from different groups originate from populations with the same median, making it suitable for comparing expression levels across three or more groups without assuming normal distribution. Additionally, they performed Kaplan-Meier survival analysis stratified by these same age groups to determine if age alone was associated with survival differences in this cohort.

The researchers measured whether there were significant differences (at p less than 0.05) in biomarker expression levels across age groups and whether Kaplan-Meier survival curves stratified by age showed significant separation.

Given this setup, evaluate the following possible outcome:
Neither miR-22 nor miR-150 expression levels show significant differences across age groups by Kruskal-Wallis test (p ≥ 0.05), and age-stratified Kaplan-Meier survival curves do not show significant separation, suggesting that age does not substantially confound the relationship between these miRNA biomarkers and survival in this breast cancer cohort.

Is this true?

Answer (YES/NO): YES